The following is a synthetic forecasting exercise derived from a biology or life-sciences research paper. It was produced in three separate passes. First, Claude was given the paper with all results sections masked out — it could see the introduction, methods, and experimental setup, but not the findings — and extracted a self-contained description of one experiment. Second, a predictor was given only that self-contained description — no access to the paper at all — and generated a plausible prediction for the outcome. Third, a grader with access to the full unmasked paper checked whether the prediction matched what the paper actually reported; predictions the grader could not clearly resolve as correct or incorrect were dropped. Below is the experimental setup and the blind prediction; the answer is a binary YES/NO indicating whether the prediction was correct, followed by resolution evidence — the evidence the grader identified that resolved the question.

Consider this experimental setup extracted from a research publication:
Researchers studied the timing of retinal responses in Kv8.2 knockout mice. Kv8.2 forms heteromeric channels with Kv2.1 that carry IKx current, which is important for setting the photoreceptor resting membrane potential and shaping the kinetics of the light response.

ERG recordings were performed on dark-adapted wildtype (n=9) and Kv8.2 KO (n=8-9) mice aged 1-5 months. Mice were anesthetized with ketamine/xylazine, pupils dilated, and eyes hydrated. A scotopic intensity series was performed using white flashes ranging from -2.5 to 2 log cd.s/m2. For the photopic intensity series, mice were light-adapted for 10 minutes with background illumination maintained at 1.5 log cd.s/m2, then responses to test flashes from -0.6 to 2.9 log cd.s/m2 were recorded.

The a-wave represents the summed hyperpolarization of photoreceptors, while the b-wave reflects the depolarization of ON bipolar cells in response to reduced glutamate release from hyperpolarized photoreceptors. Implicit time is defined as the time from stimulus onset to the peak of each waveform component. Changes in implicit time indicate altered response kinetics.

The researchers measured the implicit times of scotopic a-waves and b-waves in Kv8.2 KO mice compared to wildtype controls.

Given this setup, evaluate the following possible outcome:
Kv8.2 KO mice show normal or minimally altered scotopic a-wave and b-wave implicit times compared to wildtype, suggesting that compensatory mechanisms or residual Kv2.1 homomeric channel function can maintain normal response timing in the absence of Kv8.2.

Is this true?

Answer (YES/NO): NO